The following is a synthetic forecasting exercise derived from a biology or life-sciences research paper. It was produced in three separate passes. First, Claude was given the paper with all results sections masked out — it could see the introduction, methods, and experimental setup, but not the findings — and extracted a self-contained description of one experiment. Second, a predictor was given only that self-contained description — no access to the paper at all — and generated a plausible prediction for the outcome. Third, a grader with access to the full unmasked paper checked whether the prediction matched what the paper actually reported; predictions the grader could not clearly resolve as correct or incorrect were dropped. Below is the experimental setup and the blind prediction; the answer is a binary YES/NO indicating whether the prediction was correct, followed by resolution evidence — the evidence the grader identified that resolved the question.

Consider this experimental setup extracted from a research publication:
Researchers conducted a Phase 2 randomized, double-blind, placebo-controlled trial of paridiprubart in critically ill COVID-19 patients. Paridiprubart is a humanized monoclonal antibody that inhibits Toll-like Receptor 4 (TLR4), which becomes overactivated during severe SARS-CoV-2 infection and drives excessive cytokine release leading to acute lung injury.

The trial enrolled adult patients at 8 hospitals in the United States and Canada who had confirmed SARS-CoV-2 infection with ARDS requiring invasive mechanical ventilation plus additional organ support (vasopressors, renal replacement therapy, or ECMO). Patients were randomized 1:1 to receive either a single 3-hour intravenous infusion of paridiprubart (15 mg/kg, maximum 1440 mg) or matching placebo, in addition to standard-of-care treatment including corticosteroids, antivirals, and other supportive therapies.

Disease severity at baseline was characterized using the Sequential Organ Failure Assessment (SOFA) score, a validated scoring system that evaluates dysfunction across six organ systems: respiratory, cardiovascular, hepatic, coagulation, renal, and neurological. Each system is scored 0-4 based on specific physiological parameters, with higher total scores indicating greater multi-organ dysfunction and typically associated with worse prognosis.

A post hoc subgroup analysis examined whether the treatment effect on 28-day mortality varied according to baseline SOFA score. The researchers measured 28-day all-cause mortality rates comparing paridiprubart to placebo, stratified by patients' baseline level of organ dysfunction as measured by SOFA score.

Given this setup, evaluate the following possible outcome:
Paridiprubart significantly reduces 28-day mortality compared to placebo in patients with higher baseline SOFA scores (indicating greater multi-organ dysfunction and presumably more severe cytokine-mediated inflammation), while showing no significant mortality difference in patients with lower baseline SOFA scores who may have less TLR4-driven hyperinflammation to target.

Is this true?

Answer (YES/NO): YES